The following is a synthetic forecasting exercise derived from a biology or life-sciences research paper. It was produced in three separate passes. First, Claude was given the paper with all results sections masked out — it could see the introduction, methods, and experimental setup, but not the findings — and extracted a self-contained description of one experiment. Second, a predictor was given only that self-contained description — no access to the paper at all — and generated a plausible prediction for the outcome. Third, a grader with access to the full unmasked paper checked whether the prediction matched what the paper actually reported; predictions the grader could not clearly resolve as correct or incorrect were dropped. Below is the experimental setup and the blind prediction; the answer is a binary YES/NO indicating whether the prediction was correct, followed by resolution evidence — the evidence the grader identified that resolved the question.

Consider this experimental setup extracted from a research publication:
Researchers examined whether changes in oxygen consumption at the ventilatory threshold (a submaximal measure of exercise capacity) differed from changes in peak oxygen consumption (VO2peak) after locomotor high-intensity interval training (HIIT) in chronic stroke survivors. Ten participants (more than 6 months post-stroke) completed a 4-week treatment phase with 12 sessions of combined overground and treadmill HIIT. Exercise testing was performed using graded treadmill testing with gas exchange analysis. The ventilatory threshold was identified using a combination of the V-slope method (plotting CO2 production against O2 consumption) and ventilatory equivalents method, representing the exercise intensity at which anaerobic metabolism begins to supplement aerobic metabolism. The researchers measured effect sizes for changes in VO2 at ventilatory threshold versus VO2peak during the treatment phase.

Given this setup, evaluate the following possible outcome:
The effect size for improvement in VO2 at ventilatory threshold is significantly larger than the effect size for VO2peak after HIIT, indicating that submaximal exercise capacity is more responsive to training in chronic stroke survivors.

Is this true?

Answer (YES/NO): YES